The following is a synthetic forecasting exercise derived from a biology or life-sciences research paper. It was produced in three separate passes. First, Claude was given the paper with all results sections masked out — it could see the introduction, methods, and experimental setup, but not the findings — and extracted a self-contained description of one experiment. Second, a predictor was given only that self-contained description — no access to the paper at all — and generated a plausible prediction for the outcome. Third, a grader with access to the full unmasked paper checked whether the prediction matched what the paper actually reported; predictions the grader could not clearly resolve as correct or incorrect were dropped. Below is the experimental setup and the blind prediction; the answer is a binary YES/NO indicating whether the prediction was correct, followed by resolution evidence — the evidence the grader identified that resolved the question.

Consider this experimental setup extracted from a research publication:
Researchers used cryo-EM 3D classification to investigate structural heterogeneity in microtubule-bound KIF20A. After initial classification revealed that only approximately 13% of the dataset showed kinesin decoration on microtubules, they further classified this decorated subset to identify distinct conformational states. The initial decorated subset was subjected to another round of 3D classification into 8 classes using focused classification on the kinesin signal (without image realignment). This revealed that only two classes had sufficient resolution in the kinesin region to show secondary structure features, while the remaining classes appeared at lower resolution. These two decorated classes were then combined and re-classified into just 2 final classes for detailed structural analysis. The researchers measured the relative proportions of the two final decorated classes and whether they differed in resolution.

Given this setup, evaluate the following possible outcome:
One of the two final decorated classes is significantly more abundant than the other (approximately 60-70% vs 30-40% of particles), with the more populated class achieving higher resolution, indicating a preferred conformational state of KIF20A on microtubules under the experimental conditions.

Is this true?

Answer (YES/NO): NO